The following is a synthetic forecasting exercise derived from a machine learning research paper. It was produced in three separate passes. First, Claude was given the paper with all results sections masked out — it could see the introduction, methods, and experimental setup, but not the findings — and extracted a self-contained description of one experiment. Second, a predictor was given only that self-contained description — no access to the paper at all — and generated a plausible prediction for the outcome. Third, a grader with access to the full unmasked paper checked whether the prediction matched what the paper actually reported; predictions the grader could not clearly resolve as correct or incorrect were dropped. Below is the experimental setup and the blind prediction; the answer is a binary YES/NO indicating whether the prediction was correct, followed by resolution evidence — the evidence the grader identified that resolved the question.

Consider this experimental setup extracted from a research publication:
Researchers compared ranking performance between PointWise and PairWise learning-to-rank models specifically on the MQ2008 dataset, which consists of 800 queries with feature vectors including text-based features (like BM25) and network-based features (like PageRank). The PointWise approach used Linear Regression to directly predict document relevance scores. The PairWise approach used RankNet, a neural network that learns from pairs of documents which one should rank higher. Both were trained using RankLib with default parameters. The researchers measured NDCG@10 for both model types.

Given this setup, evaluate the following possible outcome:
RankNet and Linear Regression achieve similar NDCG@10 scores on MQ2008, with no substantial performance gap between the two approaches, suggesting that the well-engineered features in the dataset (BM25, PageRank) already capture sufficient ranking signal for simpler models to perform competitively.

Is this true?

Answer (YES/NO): YES